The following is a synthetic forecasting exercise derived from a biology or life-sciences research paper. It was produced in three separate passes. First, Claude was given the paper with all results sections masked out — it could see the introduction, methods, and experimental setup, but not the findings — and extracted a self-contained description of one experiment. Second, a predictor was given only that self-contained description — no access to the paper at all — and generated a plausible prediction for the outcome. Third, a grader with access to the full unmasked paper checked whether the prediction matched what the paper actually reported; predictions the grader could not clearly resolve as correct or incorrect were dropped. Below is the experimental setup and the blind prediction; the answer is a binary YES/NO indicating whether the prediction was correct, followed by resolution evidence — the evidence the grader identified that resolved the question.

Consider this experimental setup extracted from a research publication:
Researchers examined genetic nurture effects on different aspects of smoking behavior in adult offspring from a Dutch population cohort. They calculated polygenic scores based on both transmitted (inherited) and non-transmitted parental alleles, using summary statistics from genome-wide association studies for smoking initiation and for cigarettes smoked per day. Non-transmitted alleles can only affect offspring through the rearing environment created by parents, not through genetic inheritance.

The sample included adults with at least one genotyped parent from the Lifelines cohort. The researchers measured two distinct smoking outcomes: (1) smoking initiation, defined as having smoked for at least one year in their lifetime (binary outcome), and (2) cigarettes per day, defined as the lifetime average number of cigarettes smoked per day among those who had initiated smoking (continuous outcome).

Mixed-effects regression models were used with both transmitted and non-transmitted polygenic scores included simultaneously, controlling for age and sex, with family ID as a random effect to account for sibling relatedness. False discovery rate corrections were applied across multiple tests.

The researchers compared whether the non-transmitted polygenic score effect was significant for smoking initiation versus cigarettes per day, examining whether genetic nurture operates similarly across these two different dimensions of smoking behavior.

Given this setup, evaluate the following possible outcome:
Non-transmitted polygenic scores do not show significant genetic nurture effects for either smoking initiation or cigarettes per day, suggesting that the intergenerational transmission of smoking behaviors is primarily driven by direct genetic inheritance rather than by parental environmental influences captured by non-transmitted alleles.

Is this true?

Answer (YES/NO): NO